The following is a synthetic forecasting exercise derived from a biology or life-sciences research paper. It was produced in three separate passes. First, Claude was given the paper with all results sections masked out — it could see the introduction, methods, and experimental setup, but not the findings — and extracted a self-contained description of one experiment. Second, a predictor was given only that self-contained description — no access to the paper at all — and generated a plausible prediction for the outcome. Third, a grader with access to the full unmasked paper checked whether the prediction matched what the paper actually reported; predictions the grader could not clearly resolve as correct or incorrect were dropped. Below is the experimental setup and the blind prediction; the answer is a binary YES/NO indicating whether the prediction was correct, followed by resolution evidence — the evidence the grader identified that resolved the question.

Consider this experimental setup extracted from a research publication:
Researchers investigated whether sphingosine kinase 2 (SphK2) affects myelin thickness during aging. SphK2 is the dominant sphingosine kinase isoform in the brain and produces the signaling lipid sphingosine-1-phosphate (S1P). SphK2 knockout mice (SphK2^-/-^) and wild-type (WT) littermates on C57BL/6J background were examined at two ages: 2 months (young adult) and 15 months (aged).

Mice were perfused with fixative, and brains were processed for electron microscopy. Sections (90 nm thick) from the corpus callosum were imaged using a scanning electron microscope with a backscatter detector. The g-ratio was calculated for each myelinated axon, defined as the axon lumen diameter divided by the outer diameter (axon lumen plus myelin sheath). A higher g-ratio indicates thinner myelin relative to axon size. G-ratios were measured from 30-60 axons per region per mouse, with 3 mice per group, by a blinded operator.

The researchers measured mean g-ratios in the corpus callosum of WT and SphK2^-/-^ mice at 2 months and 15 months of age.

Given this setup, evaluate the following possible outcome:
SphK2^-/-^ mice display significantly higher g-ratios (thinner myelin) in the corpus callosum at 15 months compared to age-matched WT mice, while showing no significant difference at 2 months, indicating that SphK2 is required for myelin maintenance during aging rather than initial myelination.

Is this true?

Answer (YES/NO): YES